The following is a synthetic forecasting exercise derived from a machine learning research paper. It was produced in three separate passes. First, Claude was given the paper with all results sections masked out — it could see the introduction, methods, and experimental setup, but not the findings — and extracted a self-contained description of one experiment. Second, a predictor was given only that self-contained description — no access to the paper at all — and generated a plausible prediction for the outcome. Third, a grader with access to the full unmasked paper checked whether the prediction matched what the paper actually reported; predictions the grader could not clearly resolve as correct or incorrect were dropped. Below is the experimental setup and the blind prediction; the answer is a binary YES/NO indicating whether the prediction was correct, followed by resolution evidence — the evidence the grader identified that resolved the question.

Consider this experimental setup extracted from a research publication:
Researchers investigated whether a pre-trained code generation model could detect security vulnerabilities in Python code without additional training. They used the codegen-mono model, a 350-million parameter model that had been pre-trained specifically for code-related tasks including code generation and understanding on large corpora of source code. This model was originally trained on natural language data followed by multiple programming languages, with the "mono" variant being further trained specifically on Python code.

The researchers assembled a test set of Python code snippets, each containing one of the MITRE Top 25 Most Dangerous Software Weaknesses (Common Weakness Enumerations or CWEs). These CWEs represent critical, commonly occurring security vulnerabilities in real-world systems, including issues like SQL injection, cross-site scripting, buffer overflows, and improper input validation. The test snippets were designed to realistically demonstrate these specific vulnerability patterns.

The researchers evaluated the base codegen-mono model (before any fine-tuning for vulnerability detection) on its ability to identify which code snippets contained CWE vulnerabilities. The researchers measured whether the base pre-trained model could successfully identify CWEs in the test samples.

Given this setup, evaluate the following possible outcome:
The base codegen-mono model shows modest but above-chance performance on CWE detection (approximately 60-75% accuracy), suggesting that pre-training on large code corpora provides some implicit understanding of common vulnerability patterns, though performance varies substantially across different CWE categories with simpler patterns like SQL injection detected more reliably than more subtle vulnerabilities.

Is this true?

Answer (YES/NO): NO